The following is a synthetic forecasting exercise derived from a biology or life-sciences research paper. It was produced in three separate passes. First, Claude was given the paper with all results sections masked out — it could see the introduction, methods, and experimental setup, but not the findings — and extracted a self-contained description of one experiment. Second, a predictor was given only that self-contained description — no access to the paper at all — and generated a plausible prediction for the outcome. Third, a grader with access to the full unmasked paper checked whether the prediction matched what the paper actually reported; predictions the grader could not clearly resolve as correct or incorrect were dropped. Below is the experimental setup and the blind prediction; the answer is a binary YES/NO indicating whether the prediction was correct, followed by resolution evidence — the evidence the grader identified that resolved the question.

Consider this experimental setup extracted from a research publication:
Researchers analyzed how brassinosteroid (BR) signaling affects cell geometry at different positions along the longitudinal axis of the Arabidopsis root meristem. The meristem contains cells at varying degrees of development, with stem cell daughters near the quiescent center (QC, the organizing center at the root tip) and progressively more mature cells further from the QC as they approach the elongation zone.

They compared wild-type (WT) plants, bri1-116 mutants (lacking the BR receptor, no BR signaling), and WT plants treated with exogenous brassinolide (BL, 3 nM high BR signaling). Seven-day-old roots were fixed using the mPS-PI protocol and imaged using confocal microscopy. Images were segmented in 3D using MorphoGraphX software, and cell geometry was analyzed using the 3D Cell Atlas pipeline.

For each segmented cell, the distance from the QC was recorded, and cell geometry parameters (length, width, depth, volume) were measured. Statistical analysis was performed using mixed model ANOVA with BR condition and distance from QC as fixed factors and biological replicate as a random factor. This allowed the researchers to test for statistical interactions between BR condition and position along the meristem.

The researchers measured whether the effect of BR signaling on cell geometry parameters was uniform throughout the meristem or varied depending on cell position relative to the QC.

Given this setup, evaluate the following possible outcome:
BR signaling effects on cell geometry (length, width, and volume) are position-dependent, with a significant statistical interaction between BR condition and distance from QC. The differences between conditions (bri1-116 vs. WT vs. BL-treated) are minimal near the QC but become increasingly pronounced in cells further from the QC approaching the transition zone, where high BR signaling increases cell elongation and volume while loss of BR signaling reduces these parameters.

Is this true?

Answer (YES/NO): NO